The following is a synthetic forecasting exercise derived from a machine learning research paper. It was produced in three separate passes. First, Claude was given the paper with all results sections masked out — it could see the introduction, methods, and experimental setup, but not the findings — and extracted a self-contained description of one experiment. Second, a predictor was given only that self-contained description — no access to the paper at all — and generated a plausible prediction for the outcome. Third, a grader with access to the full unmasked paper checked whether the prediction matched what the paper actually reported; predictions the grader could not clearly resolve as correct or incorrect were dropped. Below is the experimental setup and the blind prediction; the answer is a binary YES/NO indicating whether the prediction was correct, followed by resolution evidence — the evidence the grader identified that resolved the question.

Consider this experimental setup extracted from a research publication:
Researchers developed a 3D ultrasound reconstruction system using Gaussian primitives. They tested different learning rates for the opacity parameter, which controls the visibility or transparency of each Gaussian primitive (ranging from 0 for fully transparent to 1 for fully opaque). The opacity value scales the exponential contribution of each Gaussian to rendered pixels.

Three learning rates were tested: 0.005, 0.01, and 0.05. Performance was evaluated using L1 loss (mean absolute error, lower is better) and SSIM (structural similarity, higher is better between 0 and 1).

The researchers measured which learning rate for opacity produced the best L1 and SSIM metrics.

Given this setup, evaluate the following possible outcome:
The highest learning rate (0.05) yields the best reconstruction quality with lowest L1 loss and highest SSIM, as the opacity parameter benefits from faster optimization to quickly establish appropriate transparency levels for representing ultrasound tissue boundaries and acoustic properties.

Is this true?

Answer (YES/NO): NO